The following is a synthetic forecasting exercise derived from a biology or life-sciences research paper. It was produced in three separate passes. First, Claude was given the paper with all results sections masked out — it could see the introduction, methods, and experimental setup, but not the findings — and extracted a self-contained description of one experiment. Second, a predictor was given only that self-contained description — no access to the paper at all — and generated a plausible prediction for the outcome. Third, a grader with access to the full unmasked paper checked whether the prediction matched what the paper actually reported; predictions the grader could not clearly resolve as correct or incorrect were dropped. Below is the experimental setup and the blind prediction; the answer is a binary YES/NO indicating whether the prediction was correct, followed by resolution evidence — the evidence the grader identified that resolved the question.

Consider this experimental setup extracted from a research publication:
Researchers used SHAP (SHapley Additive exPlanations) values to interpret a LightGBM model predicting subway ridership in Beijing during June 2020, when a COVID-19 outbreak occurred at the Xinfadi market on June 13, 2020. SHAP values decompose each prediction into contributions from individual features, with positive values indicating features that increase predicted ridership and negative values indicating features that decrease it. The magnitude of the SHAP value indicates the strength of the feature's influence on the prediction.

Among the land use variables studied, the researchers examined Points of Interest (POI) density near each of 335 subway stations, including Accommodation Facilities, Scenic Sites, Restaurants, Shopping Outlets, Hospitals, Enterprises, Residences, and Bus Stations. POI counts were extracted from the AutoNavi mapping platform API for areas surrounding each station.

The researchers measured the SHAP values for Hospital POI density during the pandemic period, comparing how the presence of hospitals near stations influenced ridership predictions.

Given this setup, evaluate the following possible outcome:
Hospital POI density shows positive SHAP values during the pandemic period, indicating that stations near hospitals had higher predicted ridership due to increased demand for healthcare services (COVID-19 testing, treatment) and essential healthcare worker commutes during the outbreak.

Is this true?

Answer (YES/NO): YES